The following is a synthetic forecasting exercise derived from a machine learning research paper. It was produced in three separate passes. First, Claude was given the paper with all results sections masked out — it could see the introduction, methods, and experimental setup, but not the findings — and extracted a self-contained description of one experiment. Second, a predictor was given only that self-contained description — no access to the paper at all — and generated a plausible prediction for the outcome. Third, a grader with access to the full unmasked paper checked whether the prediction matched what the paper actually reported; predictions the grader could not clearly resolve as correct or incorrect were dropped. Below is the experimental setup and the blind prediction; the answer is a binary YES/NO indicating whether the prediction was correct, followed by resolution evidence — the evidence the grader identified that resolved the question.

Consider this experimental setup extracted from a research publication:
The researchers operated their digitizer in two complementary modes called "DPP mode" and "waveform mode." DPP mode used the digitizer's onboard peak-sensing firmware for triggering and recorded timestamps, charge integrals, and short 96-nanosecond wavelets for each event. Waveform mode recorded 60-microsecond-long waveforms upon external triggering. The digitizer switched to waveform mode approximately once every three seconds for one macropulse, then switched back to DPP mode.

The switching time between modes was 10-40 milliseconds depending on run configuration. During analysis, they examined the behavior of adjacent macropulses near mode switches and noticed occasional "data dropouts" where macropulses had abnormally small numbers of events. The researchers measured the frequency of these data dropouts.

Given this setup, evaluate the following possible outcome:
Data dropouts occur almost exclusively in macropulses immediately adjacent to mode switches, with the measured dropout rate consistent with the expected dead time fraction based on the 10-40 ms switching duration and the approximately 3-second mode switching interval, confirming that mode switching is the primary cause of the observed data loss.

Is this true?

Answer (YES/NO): NO